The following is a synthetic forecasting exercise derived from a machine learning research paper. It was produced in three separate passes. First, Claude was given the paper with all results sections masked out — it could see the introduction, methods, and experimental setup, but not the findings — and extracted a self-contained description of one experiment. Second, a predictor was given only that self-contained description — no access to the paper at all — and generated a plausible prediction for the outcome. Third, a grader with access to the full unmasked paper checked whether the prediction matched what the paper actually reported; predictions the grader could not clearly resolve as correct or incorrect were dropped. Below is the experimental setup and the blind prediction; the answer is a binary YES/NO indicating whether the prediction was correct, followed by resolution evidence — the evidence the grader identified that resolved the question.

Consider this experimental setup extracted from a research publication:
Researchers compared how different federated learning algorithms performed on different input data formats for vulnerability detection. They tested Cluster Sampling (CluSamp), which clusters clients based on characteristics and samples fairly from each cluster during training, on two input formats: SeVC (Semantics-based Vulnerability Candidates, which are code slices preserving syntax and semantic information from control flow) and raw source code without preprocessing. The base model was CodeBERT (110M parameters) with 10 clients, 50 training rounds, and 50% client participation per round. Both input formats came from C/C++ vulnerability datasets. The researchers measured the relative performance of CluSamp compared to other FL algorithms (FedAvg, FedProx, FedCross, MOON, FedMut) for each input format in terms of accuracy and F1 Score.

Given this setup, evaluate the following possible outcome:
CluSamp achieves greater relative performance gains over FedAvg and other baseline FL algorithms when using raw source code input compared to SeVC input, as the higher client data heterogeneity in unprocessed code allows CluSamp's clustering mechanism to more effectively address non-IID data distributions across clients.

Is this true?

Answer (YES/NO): NO